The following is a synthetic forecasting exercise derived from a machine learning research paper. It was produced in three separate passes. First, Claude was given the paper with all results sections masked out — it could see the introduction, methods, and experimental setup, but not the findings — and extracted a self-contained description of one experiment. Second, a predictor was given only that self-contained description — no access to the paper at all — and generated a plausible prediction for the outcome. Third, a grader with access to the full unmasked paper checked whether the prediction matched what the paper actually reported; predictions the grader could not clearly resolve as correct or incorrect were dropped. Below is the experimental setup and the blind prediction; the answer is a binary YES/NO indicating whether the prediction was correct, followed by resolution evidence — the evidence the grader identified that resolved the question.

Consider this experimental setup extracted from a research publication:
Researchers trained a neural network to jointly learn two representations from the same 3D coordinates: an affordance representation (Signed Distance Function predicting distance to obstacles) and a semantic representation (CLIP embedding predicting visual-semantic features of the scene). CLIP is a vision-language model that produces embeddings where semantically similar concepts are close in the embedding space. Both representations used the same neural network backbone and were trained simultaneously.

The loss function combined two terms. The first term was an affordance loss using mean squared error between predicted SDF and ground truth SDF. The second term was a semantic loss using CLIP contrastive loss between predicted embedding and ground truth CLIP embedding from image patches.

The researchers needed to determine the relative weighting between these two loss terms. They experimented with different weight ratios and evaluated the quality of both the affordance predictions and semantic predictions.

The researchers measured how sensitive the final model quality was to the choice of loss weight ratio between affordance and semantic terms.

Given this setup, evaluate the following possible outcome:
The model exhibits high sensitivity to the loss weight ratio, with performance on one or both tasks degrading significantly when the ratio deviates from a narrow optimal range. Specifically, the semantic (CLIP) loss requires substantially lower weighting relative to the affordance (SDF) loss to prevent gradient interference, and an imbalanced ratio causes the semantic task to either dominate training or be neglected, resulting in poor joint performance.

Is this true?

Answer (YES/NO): NO